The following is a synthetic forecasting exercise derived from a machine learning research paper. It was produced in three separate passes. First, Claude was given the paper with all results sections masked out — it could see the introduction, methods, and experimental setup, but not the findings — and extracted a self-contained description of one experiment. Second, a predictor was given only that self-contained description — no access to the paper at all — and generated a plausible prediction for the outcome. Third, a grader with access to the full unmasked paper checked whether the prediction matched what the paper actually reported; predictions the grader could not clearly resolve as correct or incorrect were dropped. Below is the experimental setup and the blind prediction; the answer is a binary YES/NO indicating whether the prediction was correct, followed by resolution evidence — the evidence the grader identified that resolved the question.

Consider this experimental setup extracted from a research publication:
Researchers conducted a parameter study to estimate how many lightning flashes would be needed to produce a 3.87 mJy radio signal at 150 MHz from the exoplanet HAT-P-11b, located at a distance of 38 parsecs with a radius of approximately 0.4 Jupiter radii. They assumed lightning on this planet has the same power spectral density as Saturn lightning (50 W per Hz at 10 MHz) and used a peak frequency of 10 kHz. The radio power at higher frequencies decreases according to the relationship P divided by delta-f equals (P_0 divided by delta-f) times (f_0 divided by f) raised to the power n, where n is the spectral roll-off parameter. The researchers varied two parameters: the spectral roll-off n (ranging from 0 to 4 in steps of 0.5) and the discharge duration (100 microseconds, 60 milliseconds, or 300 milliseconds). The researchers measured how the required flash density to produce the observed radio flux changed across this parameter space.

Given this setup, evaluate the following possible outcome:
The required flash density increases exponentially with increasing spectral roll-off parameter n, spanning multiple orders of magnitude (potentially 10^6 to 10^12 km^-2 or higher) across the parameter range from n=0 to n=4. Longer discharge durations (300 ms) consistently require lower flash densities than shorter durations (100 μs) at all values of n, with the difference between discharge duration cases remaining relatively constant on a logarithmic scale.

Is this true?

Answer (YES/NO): NO